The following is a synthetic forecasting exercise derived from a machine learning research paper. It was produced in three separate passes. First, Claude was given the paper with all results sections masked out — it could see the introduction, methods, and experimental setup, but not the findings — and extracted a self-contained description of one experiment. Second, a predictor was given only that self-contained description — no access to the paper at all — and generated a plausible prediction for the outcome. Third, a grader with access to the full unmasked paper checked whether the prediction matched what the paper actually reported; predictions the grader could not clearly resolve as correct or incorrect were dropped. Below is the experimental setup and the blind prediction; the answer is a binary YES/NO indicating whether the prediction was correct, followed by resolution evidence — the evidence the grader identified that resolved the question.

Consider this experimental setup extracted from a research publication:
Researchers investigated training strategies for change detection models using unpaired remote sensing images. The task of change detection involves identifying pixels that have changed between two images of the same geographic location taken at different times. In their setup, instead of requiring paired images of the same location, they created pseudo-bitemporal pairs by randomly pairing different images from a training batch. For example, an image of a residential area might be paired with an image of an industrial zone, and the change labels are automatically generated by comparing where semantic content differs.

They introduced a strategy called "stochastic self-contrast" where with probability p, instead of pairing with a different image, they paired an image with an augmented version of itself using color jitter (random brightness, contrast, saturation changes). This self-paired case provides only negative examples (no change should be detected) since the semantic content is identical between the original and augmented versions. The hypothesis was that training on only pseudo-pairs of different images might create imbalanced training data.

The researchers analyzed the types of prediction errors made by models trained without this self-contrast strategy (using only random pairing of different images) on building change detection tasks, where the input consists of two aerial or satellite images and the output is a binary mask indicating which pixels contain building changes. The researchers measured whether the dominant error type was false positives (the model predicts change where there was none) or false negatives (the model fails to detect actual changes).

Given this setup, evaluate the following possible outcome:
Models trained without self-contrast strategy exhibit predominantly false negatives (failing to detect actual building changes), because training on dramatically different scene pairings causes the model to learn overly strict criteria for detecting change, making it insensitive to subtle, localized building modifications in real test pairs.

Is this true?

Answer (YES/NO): NO